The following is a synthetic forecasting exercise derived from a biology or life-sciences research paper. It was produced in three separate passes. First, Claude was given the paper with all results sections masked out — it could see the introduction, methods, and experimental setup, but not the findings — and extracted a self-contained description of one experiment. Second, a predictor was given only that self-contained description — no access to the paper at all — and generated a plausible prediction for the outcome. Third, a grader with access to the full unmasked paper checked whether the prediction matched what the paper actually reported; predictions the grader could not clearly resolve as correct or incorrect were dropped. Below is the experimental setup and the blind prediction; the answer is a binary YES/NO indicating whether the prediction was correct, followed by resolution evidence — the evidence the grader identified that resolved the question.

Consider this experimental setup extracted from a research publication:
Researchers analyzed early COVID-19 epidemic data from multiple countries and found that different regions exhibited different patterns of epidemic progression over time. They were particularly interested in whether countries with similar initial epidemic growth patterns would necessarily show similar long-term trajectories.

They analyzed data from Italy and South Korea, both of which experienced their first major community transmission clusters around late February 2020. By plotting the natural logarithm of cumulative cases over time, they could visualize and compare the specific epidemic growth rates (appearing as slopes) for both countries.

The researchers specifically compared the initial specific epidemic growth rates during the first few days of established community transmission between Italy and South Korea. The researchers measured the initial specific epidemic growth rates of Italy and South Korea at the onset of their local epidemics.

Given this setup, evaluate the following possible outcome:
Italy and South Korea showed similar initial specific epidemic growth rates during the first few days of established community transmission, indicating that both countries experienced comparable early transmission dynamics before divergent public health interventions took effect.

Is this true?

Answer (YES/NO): YES